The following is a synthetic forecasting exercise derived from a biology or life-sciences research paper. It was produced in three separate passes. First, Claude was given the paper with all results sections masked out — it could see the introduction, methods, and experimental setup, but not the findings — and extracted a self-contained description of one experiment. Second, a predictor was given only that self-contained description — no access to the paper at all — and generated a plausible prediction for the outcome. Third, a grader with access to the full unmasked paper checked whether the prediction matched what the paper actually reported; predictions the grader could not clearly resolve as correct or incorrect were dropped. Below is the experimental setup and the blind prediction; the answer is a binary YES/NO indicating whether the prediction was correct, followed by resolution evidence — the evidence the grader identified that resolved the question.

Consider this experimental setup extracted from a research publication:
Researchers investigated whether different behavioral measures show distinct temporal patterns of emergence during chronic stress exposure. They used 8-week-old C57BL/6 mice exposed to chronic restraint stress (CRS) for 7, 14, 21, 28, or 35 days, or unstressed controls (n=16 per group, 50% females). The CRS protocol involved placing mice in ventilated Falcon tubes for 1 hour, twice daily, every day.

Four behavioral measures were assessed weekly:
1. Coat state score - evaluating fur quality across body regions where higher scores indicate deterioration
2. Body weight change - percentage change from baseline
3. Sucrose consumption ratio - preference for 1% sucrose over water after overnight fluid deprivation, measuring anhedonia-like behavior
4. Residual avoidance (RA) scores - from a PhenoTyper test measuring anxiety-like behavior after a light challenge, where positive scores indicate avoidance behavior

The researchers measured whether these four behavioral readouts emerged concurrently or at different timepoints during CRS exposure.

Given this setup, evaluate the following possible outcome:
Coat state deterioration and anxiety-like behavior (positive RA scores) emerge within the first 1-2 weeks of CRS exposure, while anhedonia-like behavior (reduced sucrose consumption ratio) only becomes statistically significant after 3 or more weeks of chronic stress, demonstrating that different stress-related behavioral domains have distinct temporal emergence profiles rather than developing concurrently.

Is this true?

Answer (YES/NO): YES